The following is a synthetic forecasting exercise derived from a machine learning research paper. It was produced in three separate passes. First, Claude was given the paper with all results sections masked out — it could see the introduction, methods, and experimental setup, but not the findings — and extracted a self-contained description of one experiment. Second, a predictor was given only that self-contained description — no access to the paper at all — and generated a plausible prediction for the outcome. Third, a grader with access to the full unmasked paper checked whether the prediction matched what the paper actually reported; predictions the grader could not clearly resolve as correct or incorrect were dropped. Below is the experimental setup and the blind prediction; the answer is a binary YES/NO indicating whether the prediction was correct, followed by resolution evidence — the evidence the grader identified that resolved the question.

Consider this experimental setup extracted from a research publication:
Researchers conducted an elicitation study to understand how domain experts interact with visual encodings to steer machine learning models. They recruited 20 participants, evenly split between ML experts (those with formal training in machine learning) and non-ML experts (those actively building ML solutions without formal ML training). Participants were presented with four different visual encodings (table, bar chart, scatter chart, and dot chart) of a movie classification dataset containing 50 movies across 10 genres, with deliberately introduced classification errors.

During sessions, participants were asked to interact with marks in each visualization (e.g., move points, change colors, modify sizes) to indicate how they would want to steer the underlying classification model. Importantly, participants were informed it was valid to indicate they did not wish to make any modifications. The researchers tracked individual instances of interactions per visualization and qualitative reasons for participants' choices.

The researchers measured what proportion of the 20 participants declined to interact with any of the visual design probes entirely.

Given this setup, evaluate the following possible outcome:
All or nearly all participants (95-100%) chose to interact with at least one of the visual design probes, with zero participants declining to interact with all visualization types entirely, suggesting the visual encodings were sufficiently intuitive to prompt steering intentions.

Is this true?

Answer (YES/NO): NO